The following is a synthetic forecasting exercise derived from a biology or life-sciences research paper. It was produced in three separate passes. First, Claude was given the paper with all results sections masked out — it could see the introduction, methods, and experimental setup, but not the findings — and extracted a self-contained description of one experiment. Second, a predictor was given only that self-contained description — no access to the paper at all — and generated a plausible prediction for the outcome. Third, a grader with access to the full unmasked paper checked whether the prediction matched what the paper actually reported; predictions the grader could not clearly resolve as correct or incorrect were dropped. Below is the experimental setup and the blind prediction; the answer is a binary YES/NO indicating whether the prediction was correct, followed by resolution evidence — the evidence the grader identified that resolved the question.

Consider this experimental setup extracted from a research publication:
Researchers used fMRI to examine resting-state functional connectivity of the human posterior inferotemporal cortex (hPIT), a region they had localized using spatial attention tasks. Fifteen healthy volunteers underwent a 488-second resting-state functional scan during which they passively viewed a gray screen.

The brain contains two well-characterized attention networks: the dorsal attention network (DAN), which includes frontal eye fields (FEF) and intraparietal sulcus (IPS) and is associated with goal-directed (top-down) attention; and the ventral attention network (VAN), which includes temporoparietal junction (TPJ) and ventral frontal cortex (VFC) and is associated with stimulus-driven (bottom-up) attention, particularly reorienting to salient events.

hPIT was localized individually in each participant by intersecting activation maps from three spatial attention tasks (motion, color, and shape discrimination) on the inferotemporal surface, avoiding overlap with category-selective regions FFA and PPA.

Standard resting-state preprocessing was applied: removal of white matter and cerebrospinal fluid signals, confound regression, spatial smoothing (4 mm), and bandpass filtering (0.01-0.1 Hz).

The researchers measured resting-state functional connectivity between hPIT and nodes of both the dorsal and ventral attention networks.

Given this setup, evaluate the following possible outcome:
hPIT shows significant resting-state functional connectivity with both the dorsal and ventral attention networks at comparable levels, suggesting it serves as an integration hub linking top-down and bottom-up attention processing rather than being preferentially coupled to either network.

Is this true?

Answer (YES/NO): NO